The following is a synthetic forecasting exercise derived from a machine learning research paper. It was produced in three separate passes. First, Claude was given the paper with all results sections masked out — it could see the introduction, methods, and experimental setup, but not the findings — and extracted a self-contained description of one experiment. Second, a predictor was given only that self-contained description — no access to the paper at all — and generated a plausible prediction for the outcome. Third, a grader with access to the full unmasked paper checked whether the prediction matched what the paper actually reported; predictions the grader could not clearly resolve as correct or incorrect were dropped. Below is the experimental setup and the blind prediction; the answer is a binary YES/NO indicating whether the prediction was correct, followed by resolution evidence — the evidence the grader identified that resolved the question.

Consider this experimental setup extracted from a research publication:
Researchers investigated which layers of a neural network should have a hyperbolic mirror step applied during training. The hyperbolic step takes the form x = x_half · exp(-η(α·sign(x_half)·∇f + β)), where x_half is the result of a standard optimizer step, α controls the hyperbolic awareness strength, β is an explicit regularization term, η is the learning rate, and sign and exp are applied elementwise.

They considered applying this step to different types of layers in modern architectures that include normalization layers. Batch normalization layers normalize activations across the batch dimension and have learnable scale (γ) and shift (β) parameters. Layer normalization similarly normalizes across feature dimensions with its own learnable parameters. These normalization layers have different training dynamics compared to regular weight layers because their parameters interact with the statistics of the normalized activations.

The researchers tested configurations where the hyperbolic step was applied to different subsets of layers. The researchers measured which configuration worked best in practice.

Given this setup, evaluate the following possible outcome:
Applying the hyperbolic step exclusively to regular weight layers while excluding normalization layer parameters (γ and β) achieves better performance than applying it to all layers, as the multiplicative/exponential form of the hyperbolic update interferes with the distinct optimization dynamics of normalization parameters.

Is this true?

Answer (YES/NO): YES